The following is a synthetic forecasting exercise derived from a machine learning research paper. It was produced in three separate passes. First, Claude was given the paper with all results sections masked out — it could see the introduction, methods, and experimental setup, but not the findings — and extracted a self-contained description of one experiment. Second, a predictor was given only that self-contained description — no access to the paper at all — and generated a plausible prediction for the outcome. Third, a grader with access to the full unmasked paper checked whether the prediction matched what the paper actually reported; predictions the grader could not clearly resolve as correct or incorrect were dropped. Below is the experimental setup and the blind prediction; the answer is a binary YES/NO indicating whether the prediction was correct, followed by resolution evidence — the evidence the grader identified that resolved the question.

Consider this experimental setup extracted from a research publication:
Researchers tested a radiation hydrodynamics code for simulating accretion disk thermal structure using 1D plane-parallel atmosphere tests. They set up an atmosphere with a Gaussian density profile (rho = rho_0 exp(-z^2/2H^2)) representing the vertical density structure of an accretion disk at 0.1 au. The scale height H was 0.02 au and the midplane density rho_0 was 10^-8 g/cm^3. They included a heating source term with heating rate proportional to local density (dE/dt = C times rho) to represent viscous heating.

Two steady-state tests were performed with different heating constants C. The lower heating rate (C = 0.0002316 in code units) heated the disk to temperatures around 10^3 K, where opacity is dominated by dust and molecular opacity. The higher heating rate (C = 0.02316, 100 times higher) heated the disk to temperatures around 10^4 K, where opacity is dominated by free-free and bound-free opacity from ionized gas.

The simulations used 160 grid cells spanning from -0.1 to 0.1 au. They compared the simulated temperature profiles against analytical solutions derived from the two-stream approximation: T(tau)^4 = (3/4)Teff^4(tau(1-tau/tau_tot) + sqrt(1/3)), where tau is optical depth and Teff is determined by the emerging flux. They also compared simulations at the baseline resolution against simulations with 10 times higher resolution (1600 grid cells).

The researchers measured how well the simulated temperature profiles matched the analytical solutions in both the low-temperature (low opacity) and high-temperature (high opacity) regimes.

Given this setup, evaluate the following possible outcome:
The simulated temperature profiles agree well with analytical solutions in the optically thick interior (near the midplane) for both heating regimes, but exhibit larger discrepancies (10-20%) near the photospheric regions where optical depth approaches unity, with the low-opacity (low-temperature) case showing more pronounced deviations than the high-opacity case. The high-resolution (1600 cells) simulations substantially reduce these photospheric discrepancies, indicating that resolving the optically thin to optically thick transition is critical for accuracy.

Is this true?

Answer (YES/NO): NO